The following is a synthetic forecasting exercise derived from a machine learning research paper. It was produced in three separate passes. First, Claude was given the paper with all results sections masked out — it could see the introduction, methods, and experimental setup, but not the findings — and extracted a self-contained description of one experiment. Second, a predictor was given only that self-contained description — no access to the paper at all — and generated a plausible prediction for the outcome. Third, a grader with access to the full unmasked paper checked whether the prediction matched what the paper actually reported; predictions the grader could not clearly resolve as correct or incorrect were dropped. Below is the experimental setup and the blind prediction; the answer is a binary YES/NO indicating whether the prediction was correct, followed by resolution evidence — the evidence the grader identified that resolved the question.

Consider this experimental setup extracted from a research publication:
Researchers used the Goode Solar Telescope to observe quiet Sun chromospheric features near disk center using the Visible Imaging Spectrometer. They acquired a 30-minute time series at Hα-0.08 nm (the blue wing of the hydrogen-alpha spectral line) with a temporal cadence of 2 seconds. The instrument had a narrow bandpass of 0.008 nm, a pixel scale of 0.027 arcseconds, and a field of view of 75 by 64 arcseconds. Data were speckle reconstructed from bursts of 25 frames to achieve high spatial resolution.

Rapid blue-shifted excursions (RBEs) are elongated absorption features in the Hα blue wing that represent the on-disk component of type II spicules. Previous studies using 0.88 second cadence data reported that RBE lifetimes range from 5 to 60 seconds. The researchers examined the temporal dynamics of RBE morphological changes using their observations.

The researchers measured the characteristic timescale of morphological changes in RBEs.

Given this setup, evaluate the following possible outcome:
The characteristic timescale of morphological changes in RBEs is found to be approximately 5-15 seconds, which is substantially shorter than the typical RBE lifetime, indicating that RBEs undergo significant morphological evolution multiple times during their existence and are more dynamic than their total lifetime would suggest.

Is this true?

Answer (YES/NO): NO